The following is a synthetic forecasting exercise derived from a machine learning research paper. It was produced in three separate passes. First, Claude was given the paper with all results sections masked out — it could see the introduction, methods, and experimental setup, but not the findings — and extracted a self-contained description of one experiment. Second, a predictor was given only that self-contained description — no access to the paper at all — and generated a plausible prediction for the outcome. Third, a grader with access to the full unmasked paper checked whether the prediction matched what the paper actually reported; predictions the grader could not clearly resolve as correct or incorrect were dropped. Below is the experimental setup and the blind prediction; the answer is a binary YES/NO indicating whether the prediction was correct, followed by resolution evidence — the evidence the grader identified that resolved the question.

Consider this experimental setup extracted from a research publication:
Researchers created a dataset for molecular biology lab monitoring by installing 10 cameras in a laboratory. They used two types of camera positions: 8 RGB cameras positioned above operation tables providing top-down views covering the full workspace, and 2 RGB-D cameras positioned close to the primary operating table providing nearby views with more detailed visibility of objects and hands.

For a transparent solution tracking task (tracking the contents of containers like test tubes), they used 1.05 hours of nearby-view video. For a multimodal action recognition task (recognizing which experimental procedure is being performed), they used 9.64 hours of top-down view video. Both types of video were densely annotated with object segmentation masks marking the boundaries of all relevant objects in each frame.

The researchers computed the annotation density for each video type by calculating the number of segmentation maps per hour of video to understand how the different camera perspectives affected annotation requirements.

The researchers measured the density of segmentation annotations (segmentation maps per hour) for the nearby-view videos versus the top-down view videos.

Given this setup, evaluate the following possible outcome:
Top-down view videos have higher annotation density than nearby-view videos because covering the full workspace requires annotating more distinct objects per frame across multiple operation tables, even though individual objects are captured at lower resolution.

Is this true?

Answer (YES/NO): NO